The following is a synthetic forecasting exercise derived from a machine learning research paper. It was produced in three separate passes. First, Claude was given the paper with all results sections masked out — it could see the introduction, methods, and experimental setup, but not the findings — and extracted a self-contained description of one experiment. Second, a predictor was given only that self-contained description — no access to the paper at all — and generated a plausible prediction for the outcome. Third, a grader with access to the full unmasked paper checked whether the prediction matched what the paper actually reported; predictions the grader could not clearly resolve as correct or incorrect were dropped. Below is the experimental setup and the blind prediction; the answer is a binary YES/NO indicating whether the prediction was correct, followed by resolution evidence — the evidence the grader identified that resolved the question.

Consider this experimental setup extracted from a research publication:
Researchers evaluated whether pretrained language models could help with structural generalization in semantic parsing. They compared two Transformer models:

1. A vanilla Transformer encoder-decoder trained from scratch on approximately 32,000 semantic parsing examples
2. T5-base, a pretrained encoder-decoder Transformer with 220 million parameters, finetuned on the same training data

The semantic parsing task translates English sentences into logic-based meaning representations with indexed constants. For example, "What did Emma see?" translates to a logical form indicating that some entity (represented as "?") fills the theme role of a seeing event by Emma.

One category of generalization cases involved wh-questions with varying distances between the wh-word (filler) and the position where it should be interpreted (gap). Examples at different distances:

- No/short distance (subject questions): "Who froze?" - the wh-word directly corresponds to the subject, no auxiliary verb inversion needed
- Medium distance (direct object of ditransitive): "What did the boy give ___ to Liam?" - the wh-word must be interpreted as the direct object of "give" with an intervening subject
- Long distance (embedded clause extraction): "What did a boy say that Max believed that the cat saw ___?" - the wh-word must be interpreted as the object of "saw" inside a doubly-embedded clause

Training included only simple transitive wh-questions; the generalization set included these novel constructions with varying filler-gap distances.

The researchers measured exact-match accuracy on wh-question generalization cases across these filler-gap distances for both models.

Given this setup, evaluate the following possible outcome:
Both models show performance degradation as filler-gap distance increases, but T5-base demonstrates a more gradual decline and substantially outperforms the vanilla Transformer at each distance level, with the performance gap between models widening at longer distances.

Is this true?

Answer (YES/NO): NO